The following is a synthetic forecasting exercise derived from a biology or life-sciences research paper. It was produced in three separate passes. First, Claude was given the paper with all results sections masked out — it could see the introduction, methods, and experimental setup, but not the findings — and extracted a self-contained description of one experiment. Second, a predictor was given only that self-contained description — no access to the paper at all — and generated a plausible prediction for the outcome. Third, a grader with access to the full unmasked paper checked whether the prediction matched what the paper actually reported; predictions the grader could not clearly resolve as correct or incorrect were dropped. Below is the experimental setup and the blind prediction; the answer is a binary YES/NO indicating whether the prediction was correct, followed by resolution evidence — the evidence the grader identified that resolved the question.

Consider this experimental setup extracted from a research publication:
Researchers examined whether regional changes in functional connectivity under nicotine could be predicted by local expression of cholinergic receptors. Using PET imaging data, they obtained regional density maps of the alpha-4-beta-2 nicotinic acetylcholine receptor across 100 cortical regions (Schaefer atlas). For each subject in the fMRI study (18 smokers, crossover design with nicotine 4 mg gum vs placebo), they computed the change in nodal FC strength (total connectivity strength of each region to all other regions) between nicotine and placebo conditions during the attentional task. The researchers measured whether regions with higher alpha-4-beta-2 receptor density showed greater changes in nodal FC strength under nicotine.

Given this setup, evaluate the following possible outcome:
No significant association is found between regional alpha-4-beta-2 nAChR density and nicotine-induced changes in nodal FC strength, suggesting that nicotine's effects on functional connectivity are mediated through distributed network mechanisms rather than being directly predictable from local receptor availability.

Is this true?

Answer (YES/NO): NO